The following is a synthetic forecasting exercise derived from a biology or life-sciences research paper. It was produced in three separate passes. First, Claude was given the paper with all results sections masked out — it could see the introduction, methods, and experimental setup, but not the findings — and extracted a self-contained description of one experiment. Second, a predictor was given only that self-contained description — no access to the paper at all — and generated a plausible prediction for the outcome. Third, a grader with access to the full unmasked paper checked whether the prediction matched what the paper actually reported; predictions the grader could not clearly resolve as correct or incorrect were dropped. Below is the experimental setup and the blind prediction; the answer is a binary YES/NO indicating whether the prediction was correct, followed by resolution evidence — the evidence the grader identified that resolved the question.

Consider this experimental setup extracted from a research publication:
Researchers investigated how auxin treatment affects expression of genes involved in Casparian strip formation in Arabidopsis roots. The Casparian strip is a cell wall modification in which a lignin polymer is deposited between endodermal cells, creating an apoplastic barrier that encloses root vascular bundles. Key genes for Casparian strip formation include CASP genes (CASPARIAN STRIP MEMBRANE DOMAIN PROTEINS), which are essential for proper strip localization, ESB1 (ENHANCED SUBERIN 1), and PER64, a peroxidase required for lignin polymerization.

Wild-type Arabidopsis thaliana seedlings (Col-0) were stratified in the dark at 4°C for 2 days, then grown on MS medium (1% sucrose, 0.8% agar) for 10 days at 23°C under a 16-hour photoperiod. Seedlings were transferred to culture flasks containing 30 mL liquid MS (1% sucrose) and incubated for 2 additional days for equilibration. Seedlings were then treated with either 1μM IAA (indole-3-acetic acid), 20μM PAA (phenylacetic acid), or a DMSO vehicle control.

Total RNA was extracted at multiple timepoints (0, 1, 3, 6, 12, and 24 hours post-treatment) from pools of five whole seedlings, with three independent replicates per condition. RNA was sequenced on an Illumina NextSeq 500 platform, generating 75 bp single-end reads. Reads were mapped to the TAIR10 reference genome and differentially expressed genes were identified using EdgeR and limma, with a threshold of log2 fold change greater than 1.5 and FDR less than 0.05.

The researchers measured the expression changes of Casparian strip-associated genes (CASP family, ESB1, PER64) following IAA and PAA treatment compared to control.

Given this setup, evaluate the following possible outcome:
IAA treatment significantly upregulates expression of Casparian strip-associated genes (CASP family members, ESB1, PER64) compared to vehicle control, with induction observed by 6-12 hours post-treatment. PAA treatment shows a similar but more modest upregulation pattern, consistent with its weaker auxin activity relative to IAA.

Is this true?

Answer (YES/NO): NO